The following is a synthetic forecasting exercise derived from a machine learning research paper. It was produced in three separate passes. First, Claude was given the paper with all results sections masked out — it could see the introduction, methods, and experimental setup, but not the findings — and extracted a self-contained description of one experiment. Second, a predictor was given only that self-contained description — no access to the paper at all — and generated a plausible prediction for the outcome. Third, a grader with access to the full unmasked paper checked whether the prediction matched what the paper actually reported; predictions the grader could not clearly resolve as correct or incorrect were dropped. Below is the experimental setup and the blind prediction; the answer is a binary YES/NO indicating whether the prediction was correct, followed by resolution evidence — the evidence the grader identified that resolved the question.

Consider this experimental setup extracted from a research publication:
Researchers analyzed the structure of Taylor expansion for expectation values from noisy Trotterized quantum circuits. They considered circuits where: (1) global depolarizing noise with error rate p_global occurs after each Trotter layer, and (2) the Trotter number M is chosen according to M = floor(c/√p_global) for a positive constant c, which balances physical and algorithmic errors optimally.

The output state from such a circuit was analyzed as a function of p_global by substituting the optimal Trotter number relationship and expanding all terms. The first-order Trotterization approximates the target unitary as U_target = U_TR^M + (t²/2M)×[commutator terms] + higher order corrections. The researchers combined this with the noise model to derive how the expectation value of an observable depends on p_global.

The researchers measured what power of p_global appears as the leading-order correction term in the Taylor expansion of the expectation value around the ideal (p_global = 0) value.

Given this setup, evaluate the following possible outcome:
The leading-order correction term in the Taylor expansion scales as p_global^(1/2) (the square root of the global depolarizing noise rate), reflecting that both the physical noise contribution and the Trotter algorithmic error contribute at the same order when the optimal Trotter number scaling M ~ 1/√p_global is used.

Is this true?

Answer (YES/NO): YES